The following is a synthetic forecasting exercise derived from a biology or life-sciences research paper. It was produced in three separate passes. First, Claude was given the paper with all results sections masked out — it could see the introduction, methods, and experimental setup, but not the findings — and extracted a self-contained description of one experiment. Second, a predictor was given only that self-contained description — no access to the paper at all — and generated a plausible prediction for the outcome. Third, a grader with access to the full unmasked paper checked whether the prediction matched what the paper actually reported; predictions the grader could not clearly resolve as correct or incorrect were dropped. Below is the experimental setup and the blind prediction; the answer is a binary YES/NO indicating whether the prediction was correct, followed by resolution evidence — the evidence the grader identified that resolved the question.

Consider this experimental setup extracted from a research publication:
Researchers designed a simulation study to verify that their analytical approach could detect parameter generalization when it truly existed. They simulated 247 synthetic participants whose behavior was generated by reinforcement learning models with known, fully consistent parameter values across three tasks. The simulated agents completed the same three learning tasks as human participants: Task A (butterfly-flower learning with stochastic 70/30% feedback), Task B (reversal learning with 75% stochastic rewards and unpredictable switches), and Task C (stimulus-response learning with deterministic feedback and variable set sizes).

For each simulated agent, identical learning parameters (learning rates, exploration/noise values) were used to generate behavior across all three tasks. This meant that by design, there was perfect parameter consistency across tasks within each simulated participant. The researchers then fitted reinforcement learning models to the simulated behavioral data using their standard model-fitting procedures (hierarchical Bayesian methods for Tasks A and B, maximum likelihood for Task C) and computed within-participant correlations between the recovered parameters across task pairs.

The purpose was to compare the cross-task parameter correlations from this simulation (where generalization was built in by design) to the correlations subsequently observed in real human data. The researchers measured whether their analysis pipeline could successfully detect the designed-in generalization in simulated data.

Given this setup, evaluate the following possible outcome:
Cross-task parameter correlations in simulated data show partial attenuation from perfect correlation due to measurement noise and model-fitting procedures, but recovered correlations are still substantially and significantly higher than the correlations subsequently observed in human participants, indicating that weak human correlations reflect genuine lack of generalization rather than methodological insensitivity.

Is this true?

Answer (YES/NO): YES